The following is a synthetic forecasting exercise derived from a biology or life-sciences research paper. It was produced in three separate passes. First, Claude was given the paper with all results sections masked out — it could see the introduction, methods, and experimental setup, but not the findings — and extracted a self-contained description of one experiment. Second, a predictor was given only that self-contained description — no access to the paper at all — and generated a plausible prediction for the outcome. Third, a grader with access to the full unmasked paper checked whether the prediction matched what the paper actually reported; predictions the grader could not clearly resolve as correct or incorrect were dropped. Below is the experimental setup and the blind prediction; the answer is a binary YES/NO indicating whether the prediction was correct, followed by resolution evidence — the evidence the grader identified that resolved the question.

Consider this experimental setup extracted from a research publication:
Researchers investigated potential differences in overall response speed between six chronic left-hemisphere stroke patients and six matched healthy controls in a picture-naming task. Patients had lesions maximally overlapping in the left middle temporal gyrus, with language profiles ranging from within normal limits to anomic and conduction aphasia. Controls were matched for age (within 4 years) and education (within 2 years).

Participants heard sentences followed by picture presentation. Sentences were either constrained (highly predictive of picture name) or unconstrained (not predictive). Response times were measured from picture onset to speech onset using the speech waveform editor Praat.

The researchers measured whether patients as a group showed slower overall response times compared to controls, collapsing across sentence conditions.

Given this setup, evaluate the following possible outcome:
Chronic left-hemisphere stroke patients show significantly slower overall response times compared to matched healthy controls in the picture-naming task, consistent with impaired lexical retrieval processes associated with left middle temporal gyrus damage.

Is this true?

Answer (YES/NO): NO